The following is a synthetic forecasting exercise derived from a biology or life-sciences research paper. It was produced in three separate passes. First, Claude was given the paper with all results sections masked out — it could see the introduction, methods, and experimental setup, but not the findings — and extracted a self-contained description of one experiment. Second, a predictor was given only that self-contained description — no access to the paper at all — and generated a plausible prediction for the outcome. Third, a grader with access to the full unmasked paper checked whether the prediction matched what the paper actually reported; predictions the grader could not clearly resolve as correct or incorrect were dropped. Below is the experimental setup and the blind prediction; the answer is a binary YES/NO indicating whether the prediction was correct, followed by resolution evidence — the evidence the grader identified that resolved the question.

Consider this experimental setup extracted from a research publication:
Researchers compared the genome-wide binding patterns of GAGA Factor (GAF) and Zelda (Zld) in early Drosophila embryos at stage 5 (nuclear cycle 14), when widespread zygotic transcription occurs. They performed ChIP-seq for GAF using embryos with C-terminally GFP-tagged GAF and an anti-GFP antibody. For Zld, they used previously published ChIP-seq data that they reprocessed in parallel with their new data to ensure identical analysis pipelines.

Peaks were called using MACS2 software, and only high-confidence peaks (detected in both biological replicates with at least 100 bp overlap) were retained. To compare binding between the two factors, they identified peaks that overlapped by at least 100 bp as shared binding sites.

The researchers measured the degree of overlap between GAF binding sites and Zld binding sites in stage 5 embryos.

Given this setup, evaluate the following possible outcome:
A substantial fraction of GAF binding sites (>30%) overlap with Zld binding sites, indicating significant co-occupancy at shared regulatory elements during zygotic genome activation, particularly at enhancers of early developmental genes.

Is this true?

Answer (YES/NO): NO